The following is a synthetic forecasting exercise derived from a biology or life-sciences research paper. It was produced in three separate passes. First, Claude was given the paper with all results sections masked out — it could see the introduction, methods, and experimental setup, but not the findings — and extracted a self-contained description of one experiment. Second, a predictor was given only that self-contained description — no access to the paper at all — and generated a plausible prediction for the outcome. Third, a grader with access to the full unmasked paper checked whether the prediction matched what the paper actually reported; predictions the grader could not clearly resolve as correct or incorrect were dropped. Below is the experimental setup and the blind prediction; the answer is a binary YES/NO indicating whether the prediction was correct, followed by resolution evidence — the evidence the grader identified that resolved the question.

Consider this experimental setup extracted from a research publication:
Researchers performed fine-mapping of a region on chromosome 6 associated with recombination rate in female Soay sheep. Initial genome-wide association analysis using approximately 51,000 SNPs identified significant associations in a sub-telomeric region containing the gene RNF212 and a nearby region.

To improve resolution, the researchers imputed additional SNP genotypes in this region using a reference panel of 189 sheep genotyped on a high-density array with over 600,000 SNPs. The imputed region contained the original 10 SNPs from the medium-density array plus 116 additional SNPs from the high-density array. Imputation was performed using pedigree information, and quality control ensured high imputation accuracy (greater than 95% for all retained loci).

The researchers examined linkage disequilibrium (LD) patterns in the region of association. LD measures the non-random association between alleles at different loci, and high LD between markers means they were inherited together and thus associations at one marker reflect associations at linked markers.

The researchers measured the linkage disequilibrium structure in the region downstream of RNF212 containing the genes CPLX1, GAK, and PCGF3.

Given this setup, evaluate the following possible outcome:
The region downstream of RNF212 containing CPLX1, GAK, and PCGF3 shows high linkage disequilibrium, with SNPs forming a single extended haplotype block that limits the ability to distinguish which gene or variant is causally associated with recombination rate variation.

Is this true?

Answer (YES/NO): YES